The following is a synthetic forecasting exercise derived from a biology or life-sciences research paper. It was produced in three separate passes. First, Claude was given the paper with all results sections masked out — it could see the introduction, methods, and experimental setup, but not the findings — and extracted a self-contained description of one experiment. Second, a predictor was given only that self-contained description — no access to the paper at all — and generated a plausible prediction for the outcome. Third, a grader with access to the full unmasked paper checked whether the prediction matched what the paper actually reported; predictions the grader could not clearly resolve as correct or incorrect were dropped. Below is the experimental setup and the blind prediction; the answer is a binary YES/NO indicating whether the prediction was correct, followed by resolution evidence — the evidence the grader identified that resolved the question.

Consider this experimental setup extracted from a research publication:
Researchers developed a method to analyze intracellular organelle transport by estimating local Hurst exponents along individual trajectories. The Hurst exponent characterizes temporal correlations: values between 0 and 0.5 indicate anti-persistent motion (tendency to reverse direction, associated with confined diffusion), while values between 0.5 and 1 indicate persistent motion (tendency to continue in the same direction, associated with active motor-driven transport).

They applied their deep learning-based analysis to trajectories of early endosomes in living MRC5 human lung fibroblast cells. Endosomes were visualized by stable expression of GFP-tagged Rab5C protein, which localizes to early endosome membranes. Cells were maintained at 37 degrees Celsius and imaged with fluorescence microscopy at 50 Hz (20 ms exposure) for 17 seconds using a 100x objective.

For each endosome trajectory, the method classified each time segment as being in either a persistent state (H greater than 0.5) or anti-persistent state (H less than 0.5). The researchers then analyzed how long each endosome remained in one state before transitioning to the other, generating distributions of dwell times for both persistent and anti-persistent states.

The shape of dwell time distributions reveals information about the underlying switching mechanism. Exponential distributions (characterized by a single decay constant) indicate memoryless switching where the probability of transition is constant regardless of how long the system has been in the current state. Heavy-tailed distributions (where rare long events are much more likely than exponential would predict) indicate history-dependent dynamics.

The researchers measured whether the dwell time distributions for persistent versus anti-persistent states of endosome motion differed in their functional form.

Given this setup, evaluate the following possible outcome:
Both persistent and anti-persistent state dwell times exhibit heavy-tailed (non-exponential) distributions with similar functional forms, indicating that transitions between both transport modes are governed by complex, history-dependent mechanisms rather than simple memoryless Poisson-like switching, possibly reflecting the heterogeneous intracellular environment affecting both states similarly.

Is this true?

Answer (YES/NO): NO